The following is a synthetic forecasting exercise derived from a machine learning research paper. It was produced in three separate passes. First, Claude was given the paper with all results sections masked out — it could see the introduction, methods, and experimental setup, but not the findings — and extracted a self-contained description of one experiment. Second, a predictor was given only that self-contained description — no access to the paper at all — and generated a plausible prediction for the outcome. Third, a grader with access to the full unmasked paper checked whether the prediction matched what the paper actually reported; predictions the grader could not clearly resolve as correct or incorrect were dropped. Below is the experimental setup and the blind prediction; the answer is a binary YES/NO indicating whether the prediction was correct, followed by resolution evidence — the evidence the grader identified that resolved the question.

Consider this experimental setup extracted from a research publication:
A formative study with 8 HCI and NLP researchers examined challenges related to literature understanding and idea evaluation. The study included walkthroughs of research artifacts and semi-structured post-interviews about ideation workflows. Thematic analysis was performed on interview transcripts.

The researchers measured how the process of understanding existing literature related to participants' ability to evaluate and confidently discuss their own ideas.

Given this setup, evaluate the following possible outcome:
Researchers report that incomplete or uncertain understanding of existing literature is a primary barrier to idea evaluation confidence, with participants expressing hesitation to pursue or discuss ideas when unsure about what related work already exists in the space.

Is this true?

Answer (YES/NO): YES